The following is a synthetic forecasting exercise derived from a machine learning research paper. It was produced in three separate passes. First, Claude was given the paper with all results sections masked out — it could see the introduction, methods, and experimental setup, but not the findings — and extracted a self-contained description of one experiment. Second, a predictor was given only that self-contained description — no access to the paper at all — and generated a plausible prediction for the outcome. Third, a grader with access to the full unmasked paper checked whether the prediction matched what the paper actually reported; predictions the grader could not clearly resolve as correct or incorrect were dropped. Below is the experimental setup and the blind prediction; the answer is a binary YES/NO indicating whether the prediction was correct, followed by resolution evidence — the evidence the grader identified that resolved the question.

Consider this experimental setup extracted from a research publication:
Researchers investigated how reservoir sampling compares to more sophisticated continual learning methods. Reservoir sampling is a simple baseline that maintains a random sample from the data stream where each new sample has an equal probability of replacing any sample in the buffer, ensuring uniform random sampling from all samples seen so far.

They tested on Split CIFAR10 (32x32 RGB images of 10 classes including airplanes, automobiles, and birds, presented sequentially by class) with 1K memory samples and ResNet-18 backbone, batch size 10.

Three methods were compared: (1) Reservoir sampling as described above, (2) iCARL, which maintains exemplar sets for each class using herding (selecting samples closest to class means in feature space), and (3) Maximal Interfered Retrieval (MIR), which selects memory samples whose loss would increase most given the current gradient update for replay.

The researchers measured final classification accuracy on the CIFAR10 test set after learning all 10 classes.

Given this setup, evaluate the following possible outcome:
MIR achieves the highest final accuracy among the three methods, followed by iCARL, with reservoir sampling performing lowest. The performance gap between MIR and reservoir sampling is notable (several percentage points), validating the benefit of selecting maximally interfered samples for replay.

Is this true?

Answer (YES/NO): NO